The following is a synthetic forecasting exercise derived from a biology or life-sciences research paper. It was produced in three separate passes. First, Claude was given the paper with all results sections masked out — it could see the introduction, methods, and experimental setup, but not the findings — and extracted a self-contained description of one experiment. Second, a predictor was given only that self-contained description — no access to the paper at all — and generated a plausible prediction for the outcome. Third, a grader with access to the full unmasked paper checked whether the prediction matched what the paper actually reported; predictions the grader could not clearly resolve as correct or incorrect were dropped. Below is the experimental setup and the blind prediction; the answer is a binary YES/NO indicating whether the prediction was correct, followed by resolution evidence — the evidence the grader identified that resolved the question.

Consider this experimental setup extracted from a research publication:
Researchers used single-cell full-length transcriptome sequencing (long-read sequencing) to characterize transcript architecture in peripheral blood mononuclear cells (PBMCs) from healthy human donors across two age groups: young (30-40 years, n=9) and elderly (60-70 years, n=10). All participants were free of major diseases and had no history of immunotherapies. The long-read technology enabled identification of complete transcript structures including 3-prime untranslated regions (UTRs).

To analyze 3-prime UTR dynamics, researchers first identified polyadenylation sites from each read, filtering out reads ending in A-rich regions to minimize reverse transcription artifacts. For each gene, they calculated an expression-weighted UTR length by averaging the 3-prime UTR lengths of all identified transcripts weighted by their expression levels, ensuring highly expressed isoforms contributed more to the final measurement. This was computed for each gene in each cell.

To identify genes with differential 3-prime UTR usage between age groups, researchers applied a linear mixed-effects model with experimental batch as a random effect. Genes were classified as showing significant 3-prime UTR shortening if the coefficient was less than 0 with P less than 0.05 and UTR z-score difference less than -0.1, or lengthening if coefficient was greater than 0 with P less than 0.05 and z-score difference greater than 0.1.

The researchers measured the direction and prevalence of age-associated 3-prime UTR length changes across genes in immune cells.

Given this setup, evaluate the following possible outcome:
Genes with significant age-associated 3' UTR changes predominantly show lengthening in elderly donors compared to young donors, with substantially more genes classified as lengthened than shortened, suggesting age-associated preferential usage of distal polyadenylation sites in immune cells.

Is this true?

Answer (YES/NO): YES